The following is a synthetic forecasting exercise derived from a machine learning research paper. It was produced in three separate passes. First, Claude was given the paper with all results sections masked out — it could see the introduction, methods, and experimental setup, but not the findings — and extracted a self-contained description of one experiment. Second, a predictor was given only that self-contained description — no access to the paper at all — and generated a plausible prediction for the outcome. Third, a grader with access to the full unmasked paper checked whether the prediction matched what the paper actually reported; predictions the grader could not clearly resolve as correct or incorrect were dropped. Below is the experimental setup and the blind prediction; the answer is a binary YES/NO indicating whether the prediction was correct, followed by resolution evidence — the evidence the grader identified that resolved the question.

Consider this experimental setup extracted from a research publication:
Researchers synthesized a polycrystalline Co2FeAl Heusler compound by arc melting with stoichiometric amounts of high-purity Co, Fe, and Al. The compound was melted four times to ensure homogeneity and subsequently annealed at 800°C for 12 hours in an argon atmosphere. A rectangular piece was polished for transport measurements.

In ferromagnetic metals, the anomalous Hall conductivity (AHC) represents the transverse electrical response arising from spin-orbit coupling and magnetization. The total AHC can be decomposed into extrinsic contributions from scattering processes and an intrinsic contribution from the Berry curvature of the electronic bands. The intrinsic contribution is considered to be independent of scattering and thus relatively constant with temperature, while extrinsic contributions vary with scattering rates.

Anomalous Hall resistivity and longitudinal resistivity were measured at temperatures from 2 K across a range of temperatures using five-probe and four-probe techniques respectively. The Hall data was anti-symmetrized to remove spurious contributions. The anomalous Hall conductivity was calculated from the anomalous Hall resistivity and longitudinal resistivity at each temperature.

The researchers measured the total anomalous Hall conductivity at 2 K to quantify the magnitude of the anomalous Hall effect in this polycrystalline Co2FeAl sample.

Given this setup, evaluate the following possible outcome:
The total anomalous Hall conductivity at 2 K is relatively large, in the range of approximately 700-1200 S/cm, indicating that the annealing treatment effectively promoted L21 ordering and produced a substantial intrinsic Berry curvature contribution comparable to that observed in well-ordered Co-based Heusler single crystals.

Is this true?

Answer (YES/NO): NO